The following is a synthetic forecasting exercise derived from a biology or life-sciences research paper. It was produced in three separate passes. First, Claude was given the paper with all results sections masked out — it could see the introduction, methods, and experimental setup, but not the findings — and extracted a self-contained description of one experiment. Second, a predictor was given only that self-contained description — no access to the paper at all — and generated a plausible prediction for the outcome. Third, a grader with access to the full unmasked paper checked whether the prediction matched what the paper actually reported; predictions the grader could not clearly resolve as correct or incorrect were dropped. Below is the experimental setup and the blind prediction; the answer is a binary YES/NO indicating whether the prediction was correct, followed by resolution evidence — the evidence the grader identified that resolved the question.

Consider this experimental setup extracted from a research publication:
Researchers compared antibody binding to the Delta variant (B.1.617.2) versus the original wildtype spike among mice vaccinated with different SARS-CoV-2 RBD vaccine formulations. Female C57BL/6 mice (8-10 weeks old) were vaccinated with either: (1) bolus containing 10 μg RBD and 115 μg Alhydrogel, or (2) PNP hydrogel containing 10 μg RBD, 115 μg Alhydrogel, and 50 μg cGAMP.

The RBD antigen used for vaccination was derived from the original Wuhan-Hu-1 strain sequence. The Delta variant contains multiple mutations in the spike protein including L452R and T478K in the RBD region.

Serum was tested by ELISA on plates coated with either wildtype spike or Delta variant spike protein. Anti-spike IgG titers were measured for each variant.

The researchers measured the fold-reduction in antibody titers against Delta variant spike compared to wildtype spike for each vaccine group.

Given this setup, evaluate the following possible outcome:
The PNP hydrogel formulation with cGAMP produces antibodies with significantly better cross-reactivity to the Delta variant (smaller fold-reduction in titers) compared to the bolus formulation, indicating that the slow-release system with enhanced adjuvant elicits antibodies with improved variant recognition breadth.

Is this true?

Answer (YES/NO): NO